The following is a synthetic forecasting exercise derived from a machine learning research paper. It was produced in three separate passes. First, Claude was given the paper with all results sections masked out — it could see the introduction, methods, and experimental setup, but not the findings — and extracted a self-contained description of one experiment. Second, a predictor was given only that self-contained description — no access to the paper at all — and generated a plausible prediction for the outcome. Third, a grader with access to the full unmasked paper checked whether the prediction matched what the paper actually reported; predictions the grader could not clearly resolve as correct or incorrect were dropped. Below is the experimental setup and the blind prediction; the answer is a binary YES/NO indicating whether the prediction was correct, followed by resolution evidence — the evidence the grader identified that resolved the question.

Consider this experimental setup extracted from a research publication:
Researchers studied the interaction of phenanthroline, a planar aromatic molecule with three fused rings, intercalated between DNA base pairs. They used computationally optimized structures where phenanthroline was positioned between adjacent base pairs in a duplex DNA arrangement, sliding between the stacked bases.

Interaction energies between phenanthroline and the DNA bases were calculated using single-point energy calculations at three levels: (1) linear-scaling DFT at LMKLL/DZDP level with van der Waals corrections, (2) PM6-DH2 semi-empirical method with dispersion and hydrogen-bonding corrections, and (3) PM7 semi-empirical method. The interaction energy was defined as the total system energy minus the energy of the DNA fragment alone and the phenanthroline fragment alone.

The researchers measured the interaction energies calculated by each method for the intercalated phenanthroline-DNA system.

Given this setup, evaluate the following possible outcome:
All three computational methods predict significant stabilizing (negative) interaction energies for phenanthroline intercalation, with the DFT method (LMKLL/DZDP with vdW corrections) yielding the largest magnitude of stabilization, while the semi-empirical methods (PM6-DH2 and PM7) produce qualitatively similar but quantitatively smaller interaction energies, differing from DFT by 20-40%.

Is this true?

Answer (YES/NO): NO